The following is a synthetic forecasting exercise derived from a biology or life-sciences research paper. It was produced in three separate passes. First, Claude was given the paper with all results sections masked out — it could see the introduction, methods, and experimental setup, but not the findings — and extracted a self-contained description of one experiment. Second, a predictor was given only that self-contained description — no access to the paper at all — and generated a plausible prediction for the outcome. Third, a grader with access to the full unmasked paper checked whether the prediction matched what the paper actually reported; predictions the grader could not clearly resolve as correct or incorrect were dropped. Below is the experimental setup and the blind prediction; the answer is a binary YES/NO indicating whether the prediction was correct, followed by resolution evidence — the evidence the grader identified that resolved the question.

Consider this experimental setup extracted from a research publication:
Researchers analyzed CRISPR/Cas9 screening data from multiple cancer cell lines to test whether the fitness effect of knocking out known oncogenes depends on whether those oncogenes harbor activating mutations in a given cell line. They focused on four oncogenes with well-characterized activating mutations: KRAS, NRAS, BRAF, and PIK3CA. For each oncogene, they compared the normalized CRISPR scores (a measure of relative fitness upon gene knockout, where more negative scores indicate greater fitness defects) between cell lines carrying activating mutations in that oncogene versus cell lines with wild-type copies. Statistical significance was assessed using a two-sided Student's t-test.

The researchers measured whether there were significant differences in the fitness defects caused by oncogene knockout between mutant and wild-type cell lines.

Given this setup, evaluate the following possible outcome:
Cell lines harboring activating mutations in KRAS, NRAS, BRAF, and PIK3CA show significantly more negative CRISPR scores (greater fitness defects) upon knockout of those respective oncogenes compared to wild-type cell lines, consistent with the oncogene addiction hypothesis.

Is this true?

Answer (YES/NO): YES